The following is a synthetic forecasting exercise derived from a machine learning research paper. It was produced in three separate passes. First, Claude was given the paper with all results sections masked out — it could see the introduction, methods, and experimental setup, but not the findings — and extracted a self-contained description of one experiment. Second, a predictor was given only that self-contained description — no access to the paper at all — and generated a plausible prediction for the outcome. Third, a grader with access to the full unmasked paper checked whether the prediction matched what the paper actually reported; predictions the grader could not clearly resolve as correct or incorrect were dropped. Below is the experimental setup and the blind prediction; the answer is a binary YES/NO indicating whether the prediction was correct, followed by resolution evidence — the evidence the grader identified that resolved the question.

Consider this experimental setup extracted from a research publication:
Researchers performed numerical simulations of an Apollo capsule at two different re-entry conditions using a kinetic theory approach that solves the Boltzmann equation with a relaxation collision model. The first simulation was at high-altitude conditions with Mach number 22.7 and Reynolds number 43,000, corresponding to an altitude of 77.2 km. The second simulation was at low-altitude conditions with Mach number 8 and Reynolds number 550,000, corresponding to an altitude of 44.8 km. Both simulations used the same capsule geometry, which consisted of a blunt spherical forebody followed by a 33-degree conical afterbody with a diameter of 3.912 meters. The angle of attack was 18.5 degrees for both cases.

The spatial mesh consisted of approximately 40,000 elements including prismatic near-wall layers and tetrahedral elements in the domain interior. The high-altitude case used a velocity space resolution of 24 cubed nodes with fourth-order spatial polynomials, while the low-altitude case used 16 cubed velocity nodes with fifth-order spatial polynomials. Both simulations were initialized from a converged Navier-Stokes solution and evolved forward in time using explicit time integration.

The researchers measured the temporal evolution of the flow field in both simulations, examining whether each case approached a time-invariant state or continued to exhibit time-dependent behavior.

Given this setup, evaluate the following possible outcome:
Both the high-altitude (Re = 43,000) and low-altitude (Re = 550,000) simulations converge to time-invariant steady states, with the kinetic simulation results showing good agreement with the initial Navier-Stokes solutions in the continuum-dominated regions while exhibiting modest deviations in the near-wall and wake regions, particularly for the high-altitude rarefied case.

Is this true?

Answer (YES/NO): NO